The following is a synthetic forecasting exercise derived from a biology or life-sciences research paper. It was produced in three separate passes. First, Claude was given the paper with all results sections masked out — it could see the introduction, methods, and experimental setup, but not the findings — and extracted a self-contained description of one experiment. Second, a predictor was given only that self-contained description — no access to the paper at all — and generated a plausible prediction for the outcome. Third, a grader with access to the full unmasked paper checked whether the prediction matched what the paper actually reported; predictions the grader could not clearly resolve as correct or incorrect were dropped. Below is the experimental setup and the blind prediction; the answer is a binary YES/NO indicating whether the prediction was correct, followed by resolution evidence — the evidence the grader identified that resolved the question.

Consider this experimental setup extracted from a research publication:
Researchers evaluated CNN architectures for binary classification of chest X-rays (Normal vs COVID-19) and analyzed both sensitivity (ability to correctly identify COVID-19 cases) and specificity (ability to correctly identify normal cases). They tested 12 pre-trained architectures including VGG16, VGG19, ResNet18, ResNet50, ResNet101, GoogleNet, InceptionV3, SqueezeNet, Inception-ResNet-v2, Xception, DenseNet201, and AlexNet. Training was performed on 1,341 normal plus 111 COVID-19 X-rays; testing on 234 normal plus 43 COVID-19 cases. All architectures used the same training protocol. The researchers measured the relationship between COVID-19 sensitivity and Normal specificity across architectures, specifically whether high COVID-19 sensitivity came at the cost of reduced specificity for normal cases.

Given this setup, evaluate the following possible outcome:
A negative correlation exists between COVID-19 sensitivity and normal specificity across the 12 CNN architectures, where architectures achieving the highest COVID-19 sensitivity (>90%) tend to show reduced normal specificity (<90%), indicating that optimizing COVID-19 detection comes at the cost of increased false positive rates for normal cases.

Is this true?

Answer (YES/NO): NO